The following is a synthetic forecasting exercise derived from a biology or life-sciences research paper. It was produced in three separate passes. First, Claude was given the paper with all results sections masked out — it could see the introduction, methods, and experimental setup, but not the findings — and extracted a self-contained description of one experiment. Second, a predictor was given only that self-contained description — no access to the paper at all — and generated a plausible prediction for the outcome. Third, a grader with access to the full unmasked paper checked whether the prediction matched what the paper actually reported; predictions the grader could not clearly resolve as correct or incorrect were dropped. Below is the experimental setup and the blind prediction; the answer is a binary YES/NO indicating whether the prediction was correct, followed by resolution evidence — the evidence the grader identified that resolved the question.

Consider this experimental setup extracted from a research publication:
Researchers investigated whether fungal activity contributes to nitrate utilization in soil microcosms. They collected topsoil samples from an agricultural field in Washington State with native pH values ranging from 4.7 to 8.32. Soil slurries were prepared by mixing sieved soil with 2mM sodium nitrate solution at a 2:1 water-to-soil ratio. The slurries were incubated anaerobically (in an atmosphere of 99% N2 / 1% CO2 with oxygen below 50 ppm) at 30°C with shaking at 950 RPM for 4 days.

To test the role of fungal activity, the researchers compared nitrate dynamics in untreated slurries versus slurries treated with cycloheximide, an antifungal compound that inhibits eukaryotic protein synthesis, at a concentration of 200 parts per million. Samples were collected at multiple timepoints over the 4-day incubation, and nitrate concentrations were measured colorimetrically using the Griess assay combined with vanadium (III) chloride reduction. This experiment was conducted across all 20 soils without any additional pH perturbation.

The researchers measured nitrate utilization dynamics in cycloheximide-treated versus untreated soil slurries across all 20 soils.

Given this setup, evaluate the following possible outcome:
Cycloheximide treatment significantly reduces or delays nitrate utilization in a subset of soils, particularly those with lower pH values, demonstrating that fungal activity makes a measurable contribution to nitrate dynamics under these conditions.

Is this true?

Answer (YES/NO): NO